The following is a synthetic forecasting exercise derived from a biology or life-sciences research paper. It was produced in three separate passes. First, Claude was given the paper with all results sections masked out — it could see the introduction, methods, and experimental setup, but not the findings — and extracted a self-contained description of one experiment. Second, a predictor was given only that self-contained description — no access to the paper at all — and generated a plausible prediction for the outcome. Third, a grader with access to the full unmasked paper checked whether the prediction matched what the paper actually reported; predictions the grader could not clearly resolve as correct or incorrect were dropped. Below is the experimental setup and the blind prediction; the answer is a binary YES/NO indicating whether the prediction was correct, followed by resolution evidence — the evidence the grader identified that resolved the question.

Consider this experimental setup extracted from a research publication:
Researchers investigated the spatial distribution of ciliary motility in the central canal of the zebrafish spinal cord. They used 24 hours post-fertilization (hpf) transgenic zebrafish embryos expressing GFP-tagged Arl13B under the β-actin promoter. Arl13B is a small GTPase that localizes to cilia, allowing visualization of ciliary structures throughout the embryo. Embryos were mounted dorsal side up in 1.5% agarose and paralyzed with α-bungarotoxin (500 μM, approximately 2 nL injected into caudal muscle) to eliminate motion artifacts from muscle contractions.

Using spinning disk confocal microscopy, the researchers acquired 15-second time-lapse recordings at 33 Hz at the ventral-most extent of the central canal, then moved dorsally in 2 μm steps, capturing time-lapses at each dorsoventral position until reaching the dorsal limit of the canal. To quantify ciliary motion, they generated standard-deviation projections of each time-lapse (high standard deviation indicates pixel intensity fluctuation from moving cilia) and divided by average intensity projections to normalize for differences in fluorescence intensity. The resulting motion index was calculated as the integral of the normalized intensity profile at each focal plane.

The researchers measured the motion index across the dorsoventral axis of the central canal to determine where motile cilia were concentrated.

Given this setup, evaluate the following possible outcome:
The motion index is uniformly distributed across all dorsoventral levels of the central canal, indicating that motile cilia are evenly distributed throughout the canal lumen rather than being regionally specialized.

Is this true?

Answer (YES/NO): NO